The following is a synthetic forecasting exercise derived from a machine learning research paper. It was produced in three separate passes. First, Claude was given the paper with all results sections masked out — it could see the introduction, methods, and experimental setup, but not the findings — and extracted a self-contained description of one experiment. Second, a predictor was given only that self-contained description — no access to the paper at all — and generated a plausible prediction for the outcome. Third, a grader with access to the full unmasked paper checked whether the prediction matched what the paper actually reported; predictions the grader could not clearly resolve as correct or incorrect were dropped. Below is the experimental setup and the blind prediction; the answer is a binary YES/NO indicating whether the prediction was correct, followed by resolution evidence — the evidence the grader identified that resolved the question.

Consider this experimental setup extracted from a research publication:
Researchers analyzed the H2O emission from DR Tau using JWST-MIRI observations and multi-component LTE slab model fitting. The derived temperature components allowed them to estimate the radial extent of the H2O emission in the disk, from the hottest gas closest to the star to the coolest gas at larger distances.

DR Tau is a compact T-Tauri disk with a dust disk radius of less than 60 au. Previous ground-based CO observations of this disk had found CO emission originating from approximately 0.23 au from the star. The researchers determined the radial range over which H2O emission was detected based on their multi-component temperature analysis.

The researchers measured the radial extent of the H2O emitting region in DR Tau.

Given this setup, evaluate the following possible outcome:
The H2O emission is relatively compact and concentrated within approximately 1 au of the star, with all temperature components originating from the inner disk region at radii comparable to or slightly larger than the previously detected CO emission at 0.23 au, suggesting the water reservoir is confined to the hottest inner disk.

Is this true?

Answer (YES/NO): NO